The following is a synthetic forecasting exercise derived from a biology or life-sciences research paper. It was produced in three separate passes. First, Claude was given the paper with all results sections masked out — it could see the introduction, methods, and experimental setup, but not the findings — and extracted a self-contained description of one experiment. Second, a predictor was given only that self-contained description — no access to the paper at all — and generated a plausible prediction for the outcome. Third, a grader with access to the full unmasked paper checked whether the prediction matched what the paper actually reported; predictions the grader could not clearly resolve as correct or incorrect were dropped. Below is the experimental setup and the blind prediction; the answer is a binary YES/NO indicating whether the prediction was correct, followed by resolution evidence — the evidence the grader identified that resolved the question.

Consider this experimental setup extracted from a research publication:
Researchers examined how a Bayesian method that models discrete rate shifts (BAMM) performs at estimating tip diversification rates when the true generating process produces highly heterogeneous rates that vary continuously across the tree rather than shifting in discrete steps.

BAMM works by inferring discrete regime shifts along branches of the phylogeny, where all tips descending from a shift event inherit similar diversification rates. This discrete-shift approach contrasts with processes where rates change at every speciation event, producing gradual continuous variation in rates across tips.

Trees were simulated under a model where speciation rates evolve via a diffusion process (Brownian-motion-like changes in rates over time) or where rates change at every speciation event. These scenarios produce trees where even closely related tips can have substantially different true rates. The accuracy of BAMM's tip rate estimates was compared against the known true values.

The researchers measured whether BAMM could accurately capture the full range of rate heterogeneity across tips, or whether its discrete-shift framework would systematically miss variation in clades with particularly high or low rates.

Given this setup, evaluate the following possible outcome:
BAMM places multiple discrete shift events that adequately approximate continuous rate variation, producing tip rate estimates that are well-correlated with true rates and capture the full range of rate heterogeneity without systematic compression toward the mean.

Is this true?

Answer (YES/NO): NO